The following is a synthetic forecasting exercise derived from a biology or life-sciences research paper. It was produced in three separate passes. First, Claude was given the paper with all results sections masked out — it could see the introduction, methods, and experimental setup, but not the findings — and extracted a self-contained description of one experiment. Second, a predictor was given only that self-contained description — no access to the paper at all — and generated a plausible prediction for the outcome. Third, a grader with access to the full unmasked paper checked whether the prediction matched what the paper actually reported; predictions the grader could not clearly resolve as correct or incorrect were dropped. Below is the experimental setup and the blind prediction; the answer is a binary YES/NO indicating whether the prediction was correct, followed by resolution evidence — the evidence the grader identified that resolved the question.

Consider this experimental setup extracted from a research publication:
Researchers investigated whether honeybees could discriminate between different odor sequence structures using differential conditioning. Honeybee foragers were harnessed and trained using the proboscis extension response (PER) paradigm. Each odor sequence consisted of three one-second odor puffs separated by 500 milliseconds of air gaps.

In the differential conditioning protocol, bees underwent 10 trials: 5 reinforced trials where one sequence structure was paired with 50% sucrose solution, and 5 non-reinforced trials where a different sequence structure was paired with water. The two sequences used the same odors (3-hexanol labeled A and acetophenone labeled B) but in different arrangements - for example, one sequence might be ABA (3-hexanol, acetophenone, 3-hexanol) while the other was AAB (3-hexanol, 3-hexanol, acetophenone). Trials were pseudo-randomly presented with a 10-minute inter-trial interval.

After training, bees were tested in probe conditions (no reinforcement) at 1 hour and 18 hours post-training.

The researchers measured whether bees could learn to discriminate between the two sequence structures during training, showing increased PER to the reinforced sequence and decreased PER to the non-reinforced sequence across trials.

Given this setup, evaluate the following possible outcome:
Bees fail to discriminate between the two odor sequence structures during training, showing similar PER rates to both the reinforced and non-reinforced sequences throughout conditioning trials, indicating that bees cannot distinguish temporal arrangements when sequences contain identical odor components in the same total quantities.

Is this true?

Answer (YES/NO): NO